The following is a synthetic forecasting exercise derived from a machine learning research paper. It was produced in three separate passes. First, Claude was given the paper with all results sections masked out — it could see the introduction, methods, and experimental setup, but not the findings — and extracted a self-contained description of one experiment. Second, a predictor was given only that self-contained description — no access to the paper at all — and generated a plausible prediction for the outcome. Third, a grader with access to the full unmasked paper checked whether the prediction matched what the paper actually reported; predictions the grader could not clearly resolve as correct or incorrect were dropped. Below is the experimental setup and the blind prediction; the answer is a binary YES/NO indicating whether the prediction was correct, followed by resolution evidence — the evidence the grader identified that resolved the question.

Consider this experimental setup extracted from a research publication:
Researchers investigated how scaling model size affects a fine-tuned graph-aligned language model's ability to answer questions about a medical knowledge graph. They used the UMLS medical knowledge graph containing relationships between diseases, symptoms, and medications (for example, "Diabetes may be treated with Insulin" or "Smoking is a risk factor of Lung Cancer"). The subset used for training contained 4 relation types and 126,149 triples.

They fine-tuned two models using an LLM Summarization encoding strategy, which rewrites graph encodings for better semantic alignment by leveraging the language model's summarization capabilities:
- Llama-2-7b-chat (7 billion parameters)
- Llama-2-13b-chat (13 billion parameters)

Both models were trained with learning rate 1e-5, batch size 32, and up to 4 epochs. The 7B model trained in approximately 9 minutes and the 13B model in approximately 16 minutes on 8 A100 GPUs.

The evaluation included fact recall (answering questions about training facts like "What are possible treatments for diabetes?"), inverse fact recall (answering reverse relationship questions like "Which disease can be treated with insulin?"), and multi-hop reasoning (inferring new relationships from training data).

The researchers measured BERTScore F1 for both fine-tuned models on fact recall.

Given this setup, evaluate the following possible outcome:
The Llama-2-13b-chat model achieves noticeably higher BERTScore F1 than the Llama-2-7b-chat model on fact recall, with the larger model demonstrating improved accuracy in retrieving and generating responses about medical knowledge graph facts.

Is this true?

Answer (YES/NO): NO